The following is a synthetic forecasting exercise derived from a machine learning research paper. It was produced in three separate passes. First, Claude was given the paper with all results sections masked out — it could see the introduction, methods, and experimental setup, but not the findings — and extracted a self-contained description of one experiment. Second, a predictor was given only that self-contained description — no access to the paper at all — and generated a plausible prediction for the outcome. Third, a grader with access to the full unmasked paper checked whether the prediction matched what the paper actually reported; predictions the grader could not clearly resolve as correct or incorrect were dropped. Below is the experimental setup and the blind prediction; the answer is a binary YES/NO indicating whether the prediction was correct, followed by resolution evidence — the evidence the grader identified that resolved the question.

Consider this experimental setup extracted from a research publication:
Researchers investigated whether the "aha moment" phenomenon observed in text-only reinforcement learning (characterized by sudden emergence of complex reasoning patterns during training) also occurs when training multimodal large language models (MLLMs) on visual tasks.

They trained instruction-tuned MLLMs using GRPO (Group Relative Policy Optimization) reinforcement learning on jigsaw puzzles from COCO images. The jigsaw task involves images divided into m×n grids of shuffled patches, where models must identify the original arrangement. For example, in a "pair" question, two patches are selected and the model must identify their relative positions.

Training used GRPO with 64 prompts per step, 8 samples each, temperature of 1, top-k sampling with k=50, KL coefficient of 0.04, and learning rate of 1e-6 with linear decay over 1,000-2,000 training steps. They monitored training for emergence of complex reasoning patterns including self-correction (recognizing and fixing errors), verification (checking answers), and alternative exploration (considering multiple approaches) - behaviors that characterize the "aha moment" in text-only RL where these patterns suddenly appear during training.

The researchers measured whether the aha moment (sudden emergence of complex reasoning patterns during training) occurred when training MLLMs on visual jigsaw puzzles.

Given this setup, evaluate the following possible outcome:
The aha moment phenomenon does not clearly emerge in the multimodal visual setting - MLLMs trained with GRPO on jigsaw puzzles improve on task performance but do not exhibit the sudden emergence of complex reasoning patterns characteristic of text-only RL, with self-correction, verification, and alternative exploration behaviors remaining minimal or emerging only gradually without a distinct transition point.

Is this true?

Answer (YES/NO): NO